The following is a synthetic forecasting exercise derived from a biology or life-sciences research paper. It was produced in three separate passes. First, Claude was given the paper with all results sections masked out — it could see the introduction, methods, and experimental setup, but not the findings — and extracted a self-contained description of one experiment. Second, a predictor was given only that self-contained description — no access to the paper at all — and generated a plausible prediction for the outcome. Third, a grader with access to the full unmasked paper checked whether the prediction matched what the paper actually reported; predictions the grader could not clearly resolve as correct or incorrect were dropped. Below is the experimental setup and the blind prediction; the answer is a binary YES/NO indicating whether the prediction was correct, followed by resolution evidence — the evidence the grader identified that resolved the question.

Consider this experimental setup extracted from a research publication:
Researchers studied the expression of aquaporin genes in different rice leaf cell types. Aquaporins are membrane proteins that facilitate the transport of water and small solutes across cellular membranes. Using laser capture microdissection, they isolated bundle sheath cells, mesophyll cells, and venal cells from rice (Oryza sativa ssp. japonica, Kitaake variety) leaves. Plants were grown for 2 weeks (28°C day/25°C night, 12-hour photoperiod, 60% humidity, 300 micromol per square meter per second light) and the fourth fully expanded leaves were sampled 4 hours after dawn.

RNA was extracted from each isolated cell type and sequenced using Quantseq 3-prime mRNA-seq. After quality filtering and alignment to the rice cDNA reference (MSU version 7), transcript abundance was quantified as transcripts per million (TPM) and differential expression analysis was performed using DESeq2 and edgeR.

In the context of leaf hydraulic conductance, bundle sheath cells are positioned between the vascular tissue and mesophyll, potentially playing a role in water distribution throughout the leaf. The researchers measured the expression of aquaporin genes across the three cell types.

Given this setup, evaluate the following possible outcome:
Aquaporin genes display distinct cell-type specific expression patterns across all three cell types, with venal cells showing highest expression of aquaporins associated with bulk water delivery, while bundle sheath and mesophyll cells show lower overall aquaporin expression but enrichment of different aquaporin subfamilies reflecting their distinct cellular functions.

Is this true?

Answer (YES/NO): NO